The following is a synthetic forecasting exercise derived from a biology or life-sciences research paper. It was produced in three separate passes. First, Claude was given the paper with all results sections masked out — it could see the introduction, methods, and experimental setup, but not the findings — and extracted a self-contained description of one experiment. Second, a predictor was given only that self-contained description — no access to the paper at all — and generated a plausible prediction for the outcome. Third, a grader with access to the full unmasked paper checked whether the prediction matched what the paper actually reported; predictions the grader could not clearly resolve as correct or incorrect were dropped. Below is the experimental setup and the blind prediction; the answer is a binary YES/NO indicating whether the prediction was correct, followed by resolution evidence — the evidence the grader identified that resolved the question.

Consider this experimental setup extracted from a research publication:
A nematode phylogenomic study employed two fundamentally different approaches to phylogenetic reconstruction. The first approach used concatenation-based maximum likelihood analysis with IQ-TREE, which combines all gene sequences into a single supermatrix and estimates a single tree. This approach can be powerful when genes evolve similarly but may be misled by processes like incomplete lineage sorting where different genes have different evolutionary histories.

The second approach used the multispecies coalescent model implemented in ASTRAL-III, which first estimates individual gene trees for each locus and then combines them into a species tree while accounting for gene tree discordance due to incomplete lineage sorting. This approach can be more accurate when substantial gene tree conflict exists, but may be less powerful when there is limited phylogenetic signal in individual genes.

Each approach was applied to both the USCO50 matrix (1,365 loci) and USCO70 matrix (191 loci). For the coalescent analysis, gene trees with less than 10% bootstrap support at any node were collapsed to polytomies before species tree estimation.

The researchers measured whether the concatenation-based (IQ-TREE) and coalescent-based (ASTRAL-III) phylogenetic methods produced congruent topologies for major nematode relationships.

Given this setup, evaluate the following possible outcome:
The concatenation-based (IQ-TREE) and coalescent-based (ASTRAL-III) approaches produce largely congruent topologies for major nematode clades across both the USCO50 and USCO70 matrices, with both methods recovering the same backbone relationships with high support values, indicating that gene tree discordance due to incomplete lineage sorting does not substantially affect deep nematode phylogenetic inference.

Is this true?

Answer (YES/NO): NO